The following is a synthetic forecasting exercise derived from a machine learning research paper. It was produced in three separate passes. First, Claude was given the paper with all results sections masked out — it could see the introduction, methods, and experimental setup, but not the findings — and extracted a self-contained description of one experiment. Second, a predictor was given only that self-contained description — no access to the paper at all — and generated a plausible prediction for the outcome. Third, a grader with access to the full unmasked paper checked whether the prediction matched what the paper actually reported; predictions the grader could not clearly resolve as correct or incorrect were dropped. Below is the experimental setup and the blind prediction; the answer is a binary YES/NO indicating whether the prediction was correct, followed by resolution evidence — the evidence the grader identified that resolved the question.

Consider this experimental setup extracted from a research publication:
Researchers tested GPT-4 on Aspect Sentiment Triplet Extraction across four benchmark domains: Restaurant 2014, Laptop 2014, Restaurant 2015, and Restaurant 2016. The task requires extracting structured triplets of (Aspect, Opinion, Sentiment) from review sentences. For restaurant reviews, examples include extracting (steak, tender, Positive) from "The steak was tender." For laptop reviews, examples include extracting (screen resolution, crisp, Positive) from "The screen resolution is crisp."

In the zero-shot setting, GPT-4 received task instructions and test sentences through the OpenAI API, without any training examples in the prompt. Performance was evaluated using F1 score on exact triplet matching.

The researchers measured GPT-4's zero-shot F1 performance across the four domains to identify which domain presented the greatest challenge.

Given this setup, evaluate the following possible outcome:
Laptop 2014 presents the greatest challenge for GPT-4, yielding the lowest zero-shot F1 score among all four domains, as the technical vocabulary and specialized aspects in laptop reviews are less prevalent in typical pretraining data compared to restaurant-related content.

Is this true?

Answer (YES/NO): YES